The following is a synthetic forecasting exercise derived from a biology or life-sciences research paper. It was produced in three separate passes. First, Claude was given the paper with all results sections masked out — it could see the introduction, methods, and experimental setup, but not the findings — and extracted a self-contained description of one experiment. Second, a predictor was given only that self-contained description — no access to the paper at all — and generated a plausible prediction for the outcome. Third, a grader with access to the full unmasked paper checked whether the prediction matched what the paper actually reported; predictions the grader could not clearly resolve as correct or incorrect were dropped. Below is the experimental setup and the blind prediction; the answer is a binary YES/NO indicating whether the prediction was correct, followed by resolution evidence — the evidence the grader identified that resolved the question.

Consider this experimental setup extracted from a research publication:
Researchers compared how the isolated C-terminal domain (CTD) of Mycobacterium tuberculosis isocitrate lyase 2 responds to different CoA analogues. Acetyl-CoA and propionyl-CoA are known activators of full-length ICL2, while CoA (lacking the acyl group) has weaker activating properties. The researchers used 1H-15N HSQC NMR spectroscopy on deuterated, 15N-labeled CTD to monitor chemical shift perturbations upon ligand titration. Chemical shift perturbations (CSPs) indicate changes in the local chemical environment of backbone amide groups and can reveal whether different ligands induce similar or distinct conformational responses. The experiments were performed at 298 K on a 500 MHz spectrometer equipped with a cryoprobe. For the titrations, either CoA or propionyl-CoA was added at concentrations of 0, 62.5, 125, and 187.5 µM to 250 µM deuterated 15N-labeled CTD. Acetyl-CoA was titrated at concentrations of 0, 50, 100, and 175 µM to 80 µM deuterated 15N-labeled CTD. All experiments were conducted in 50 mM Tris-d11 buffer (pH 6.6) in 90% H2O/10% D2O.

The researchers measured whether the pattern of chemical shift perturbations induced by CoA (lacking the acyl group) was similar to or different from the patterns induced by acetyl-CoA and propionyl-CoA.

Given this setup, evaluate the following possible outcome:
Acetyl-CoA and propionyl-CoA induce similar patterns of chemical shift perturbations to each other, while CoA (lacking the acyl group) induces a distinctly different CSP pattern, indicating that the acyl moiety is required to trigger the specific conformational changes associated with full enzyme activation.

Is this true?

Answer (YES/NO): NO